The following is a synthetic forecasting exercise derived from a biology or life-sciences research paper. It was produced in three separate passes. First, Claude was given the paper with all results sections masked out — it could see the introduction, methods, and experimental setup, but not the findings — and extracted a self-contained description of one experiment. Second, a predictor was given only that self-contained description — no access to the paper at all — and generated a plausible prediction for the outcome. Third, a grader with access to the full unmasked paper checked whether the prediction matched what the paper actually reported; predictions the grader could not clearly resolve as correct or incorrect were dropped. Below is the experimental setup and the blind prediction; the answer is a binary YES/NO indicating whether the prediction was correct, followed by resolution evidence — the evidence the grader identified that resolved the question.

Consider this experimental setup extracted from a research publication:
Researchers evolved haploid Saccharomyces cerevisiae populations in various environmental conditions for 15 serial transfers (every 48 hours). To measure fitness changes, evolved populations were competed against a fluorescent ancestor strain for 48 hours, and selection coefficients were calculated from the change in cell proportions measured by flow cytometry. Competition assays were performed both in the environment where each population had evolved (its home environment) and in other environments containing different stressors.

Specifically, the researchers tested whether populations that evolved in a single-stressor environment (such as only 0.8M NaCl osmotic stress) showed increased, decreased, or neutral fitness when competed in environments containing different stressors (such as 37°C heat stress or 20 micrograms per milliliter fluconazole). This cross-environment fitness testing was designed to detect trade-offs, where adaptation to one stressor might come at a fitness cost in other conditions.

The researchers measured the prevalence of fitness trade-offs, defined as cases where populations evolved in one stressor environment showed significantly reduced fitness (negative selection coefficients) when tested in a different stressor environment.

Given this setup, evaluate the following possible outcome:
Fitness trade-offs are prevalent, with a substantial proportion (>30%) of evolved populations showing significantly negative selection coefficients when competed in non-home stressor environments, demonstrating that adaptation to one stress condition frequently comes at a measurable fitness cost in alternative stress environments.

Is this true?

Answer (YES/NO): YES